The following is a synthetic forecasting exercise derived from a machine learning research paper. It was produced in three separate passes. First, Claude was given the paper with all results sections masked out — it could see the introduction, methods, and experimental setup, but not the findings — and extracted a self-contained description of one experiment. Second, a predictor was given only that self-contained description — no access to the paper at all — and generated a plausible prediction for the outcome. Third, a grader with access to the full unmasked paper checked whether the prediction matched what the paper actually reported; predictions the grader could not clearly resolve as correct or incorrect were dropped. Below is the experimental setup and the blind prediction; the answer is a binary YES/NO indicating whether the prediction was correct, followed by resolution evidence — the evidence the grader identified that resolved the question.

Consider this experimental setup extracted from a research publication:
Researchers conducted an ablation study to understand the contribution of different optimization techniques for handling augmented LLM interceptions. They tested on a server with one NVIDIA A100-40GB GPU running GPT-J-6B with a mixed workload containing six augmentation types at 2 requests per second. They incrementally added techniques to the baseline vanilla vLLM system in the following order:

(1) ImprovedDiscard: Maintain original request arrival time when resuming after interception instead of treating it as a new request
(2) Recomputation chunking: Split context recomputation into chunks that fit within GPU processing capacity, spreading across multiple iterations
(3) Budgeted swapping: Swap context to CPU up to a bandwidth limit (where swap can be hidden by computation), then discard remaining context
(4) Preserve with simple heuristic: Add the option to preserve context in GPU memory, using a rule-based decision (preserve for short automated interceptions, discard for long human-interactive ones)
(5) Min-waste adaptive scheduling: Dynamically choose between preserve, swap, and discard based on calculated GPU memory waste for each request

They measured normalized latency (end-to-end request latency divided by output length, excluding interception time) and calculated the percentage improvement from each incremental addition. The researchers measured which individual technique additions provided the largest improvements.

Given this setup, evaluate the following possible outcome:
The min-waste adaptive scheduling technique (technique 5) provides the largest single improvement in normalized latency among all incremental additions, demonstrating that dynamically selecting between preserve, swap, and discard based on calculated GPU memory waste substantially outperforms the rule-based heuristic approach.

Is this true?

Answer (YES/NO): YES